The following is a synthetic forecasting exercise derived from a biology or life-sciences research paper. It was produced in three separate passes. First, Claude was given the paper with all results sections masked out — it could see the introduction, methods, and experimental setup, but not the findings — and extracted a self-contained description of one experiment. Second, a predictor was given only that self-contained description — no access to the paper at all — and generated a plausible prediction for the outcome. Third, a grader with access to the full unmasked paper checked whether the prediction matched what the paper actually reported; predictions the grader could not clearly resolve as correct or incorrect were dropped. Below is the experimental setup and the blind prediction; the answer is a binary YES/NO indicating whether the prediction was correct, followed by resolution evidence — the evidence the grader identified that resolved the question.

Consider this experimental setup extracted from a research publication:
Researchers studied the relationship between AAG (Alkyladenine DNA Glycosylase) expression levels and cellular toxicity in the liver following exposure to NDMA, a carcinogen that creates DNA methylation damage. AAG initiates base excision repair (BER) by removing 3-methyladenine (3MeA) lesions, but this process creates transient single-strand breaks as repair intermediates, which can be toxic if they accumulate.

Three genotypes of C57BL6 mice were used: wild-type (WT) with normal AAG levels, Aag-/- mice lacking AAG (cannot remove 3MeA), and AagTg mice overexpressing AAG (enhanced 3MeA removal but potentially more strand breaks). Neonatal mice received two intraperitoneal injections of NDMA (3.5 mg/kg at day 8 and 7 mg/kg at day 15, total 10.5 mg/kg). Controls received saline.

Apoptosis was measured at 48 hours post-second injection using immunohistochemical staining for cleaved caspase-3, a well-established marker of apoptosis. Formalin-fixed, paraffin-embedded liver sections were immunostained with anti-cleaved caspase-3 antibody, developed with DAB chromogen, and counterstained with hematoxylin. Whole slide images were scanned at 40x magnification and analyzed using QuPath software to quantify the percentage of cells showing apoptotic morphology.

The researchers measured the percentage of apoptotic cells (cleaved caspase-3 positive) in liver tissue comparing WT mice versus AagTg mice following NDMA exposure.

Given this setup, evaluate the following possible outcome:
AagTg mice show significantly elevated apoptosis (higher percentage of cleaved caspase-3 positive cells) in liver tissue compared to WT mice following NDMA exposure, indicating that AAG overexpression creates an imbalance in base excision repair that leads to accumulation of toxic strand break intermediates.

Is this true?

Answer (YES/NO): YES